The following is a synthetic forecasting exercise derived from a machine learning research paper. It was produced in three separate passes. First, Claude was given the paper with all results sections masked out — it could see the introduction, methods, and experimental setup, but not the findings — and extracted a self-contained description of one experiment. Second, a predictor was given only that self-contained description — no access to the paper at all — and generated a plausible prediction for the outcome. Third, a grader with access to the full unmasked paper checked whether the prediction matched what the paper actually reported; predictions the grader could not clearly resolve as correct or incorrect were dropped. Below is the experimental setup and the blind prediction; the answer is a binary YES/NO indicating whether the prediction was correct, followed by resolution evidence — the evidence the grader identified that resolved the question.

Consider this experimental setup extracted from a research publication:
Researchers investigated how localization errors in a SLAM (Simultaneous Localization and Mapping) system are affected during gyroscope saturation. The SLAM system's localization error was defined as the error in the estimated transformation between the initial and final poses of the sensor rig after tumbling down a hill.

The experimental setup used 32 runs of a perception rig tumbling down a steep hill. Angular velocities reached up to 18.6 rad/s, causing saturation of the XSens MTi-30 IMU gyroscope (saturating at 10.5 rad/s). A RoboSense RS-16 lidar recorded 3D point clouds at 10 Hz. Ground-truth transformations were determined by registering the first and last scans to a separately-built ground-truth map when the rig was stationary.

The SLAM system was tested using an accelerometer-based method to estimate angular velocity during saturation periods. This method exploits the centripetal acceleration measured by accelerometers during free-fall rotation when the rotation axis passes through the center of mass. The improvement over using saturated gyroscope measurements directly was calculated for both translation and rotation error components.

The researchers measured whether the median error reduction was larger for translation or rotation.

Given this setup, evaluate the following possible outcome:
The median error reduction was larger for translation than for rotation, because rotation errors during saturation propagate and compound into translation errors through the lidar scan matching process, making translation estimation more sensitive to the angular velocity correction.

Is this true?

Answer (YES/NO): YES